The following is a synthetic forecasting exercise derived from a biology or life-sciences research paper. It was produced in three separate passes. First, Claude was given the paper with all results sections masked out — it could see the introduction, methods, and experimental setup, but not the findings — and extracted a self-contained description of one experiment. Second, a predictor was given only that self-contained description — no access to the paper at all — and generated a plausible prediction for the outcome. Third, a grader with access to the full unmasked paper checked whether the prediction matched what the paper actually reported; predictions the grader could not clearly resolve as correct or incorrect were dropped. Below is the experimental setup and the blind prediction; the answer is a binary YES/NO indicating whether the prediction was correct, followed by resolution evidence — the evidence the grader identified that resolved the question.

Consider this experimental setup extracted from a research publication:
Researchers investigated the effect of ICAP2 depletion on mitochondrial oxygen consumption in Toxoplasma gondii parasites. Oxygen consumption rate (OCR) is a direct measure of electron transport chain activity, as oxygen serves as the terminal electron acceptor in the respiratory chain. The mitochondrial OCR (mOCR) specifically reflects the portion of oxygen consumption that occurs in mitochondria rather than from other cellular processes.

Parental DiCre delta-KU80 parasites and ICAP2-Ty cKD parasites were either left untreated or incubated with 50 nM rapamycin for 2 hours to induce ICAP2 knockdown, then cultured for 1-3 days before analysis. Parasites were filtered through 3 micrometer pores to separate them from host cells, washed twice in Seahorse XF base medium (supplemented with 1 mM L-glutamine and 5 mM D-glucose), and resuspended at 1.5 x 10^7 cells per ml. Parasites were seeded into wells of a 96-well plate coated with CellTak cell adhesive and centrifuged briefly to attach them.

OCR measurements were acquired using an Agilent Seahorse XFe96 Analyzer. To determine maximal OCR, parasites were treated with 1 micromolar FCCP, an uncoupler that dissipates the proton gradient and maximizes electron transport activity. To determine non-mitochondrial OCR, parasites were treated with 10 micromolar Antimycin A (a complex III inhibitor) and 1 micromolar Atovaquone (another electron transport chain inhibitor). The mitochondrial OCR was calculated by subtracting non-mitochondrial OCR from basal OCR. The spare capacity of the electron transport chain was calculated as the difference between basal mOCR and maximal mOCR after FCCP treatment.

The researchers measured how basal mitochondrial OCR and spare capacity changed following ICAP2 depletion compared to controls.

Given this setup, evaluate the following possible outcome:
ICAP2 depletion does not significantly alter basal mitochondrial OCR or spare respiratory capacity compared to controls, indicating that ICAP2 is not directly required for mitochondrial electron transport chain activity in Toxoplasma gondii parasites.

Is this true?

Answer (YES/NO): NO